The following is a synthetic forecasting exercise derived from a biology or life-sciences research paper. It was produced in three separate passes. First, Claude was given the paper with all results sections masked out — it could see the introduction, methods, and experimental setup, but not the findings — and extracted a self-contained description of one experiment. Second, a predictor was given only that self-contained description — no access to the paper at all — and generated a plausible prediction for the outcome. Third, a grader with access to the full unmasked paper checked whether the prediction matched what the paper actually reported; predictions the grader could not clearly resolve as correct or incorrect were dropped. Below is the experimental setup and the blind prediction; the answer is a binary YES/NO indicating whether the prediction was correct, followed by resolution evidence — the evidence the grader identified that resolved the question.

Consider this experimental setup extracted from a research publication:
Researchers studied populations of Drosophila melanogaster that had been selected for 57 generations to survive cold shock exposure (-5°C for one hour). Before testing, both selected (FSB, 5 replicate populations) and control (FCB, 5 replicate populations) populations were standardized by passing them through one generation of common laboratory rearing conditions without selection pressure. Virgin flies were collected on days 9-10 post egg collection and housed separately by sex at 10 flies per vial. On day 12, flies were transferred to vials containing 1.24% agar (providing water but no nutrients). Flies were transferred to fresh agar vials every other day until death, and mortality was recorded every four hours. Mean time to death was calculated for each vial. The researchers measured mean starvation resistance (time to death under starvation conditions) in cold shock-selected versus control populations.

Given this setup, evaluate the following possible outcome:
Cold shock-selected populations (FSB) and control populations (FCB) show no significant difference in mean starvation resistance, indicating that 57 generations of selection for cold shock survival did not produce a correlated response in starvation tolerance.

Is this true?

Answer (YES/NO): NO